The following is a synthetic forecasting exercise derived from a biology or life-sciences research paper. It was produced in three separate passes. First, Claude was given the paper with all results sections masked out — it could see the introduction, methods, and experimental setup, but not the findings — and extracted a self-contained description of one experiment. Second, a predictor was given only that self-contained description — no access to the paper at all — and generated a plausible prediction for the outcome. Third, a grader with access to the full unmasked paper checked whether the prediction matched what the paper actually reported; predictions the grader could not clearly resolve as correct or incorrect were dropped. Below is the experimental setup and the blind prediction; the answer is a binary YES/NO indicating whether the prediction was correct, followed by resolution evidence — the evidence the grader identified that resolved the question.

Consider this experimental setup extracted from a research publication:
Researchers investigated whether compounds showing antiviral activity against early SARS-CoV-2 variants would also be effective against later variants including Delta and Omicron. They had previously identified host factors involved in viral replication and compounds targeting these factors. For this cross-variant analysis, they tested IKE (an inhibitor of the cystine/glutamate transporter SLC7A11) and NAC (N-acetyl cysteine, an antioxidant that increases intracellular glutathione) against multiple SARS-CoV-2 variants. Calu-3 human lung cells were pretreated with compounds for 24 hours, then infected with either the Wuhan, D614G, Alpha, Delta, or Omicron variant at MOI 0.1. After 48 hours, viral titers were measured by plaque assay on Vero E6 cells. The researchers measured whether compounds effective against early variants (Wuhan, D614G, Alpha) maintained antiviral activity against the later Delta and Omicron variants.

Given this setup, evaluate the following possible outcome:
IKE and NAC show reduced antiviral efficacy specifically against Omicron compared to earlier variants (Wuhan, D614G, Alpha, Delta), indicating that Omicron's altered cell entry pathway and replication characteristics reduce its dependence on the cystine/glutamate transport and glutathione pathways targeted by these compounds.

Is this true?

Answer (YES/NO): NO